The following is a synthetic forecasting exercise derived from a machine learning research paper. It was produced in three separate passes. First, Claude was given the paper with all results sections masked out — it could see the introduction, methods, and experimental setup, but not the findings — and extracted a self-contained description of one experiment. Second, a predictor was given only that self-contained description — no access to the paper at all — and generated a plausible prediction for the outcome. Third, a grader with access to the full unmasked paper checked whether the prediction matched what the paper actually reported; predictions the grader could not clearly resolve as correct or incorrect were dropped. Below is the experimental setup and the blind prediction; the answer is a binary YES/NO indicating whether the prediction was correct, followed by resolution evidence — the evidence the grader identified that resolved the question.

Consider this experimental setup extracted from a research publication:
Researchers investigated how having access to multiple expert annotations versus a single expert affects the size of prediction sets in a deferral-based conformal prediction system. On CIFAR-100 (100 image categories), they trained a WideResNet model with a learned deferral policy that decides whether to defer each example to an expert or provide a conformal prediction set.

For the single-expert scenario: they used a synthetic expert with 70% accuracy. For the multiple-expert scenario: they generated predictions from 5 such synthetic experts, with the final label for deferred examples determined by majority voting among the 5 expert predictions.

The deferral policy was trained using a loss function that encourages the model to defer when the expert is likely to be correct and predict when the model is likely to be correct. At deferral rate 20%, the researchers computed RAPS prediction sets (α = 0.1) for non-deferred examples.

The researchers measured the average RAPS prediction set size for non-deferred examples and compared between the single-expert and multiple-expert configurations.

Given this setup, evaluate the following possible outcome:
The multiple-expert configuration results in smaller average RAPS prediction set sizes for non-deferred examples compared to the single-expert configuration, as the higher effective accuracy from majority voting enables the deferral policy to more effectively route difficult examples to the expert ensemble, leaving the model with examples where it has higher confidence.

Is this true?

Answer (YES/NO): NO